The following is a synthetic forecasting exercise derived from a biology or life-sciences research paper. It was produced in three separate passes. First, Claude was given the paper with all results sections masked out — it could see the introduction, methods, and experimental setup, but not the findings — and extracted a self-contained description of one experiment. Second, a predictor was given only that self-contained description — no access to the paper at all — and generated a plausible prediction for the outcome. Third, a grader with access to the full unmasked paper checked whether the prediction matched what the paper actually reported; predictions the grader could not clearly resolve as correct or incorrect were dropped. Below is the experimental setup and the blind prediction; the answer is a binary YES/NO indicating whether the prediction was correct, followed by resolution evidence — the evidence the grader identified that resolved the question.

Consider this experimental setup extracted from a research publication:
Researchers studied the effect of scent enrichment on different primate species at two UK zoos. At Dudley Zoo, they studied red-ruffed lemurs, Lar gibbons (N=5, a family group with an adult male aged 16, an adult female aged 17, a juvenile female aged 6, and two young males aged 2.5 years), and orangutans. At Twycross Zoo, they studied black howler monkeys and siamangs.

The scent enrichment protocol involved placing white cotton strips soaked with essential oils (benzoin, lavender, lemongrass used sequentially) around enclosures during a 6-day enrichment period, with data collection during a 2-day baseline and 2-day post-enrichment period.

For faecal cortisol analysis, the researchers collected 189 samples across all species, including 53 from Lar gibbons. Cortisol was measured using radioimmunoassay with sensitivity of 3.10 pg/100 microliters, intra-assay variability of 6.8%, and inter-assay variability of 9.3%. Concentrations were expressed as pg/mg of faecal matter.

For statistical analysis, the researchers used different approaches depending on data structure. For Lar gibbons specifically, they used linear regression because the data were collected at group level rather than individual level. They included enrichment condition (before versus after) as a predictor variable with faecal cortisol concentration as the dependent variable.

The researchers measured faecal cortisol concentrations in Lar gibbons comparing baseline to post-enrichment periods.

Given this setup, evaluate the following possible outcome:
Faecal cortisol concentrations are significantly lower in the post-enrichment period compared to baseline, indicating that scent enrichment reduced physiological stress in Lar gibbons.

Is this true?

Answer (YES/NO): NO